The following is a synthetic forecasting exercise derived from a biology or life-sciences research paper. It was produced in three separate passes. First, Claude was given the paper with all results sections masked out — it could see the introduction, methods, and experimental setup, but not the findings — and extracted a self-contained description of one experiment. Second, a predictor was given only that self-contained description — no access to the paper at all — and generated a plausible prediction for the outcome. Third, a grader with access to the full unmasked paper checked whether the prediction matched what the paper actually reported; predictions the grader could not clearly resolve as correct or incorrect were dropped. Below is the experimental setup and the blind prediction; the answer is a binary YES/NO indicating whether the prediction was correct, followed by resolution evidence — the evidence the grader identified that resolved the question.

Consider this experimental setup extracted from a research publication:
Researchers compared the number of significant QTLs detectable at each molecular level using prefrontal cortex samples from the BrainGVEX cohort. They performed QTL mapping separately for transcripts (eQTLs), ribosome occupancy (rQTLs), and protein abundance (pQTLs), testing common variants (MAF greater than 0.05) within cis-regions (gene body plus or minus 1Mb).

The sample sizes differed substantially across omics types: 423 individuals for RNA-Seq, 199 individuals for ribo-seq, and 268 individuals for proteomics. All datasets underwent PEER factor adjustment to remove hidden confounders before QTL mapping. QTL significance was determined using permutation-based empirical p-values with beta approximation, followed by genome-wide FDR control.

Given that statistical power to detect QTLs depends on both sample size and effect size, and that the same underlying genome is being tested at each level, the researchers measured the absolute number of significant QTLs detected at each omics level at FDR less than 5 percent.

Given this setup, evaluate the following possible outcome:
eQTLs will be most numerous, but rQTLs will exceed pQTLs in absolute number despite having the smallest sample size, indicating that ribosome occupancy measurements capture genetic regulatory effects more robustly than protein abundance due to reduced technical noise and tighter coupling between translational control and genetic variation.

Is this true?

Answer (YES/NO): YES